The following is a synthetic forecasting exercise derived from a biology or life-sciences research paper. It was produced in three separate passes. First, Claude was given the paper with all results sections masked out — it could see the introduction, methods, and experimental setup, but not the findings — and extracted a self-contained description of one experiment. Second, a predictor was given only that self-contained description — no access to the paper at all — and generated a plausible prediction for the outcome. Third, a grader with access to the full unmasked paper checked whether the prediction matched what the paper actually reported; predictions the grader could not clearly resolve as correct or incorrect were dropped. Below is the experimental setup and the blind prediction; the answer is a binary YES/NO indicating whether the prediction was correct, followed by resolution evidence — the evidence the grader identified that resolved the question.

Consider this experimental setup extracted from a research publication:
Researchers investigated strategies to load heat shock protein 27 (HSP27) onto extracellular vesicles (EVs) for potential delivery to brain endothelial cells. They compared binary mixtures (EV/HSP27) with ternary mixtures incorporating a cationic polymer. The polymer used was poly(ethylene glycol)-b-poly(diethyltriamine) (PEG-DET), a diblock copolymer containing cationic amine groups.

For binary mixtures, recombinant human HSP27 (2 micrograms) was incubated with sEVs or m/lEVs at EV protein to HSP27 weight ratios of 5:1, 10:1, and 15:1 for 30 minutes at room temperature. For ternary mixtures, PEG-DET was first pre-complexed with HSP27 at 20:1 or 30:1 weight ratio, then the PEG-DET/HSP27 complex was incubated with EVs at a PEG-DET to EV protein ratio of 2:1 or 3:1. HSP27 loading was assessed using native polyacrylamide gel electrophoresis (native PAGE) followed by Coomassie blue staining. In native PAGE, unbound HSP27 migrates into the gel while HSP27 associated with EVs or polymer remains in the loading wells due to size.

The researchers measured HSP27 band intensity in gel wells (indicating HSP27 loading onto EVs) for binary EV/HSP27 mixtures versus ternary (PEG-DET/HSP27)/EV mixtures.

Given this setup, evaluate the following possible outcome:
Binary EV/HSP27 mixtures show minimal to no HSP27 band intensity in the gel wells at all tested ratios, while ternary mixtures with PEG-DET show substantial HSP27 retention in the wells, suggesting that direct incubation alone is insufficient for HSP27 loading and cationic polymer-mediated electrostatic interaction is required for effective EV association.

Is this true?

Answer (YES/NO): NO